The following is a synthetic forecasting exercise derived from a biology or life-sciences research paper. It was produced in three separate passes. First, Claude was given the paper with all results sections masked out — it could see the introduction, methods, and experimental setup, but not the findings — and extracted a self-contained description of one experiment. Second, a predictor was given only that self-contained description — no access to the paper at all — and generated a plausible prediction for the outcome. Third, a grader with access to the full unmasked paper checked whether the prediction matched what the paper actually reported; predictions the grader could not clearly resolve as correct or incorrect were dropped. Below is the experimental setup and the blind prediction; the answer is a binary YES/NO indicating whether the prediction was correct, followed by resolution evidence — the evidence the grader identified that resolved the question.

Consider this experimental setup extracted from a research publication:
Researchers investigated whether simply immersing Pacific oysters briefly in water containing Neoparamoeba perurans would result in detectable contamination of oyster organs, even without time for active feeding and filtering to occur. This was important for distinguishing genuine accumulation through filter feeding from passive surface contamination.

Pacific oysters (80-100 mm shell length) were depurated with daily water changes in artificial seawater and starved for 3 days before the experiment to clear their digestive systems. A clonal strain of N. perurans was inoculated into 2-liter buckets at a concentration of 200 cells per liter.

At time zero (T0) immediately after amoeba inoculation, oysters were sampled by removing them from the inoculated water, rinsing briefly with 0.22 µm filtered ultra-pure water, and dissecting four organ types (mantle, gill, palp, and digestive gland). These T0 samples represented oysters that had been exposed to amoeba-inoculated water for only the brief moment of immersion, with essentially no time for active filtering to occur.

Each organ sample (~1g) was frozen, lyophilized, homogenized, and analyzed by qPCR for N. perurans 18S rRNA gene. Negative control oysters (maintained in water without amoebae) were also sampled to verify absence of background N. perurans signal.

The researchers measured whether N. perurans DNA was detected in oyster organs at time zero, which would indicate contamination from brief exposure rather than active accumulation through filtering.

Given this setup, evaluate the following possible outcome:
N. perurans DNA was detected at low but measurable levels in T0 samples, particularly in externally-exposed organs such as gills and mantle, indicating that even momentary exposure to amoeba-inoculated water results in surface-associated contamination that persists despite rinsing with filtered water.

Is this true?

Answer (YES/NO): NO